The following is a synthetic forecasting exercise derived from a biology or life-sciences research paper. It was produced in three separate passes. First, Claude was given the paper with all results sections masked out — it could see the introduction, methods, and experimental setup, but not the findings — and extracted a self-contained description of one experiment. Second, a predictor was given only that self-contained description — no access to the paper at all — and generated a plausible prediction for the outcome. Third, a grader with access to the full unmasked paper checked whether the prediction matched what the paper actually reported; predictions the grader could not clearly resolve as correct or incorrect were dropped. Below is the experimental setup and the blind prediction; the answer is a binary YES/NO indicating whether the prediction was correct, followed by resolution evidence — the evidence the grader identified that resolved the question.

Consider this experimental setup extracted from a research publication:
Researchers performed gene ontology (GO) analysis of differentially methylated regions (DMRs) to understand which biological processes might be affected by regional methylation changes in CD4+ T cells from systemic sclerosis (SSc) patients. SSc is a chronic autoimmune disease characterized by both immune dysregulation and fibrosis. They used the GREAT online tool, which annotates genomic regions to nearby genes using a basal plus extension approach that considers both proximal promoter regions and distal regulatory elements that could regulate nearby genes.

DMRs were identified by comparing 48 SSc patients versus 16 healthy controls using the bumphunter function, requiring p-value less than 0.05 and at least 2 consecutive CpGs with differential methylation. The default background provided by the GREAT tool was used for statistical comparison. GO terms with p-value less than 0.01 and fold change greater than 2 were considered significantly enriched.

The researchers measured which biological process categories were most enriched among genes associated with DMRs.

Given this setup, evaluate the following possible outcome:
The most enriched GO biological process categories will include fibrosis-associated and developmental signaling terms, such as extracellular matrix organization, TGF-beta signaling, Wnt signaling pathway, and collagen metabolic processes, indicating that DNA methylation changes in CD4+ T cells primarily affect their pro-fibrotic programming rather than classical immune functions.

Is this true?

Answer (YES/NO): NO